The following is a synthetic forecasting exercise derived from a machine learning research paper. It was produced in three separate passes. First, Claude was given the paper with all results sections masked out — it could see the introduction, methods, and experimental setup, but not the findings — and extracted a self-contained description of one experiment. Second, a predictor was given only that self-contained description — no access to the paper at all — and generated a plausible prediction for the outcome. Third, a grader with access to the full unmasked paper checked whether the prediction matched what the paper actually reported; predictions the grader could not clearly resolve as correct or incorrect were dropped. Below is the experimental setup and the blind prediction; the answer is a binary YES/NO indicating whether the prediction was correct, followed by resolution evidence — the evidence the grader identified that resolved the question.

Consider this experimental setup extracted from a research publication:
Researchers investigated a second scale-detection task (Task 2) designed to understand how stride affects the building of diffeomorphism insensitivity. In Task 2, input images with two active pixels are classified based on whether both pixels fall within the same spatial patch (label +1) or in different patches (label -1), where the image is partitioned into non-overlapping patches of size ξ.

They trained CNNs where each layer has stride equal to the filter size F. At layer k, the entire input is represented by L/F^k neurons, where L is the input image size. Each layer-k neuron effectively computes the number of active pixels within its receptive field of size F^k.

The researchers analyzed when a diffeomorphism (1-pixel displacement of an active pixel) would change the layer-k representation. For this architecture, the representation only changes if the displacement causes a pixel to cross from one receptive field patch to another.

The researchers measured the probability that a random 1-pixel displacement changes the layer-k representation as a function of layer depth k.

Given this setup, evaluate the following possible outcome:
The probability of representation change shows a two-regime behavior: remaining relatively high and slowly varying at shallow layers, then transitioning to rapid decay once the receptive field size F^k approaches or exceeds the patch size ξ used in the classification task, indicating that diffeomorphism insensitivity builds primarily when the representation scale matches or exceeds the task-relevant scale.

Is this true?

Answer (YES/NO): NO